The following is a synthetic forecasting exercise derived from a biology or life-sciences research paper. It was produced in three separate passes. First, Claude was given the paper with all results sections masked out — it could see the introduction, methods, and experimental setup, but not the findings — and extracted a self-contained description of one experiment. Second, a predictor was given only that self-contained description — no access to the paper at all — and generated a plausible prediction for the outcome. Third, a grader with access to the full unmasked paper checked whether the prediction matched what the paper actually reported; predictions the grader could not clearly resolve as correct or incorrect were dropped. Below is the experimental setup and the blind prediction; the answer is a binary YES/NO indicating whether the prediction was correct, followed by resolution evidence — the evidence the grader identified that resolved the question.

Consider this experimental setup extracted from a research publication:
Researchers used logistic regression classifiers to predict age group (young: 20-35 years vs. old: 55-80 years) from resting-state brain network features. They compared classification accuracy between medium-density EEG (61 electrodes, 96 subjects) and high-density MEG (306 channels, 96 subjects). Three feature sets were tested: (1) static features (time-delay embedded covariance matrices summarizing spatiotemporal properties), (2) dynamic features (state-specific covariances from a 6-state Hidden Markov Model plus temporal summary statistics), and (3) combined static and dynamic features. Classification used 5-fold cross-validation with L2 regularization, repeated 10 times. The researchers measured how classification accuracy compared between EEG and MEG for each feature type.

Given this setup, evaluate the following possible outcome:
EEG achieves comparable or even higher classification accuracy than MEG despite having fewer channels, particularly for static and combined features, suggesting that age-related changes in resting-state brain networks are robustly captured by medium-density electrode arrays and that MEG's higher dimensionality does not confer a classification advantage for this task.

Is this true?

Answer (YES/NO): NO